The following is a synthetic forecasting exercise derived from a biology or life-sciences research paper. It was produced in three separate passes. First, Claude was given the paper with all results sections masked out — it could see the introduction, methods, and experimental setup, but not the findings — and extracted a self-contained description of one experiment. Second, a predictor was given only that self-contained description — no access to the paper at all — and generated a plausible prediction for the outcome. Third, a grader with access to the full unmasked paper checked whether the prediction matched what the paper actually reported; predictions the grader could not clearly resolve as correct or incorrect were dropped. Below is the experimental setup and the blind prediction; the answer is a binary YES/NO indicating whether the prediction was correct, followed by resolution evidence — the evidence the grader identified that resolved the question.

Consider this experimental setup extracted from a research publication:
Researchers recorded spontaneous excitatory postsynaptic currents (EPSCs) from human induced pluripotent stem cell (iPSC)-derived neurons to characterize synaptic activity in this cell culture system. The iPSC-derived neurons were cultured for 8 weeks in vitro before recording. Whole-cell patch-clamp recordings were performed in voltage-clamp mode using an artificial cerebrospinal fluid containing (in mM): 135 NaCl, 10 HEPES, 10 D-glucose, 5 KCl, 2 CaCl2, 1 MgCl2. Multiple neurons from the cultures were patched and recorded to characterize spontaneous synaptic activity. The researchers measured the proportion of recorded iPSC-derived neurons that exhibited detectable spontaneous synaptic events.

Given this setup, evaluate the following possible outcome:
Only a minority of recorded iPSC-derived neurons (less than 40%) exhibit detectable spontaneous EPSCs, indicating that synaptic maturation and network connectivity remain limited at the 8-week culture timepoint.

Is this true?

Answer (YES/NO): NO